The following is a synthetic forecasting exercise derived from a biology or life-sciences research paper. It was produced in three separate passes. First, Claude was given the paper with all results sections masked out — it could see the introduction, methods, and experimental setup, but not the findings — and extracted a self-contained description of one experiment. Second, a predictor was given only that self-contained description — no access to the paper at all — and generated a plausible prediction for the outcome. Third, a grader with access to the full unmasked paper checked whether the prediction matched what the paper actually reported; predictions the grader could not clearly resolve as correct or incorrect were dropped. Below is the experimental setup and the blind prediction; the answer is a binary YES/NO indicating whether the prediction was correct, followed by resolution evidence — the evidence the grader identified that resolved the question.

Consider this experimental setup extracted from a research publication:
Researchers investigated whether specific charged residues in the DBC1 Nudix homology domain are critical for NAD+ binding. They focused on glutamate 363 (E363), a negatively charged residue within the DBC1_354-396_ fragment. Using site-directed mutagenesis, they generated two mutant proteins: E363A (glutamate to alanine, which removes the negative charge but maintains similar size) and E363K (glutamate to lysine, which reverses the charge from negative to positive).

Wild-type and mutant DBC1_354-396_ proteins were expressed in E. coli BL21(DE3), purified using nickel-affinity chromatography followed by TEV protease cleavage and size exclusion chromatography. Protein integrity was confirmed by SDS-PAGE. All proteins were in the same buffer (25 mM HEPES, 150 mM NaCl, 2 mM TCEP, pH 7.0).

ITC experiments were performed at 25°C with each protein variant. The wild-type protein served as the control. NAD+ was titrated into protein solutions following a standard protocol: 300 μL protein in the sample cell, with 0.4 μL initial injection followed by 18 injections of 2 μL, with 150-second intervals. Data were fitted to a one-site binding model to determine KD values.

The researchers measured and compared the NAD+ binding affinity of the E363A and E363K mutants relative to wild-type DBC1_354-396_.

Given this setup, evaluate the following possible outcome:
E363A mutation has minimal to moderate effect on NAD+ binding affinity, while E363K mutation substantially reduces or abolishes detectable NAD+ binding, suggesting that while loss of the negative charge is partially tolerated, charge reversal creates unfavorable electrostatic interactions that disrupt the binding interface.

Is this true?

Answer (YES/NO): NO